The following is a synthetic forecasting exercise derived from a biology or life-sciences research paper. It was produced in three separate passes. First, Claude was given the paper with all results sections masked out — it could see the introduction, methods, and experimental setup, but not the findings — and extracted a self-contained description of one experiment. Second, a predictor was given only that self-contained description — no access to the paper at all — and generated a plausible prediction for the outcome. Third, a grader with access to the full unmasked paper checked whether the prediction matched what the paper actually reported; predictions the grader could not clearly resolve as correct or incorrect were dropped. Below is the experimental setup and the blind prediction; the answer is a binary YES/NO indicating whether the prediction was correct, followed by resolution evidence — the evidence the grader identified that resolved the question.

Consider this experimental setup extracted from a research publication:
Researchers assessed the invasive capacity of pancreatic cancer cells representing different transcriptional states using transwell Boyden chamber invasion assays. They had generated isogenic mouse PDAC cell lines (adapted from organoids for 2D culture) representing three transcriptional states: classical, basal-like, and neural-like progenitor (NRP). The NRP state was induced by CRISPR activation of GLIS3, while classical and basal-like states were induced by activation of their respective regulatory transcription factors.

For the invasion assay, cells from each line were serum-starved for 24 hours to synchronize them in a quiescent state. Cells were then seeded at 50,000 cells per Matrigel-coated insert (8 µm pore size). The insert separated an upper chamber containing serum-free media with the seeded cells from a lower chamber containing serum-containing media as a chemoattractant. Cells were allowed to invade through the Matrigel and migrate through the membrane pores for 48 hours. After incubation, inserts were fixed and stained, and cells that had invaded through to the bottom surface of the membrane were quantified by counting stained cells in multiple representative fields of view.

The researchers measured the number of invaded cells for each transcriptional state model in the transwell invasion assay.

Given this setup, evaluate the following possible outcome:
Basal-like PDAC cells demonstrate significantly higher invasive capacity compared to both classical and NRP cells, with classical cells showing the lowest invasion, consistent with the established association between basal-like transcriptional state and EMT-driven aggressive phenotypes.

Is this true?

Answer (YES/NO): NO